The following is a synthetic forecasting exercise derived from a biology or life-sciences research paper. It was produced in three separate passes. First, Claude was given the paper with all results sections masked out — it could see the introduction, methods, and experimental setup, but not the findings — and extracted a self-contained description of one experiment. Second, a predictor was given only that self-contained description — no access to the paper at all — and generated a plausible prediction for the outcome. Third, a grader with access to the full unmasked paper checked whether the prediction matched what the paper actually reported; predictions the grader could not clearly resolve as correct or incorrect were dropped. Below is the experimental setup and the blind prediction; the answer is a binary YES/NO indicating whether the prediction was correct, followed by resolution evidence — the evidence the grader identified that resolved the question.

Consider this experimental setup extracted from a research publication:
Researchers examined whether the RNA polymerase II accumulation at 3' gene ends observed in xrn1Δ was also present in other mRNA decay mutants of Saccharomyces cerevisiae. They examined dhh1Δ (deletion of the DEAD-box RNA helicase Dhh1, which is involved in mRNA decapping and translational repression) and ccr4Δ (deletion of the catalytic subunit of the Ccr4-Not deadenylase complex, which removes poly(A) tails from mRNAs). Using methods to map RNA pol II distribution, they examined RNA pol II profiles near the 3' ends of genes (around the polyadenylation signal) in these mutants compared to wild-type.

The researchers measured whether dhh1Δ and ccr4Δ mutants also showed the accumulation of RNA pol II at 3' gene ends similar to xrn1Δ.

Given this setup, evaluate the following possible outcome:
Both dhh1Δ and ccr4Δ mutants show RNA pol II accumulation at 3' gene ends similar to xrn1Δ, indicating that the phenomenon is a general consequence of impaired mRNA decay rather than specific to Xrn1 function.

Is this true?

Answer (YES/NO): YES